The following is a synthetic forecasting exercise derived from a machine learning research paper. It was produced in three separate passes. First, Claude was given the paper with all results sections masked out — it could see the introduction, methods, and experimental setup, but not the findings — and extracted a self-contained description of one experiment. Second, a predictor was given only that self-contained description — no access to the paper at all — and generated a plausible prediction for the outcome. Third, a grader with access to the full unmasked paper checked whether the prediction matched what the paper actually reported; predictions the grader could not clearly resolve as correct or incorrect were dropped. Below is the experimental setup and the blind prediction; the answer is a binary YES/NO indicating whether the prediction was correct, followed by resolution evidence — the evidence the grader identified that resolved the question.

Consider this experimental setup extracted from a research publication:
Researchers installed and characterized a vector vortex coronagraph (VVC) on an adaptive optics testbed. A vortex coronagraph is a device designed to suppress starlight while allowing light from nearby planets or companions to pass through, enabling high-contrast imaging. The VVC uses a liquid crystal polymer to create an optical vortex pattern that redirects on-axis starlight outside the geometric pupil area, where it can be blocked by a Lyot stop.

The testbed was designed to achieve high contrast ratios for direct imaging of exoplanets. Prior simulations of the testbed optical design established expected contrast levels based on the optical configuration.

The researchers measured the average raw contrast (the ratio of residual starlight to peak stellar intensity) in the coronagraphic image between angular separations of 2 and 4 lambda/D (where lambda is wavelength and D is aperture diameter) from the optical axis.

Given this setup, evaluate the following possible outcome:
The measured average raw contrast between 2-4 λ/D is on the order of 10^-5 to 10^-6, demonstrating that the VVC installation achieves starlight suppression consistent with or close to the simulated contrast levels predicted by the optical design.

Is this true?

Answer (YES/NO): NO